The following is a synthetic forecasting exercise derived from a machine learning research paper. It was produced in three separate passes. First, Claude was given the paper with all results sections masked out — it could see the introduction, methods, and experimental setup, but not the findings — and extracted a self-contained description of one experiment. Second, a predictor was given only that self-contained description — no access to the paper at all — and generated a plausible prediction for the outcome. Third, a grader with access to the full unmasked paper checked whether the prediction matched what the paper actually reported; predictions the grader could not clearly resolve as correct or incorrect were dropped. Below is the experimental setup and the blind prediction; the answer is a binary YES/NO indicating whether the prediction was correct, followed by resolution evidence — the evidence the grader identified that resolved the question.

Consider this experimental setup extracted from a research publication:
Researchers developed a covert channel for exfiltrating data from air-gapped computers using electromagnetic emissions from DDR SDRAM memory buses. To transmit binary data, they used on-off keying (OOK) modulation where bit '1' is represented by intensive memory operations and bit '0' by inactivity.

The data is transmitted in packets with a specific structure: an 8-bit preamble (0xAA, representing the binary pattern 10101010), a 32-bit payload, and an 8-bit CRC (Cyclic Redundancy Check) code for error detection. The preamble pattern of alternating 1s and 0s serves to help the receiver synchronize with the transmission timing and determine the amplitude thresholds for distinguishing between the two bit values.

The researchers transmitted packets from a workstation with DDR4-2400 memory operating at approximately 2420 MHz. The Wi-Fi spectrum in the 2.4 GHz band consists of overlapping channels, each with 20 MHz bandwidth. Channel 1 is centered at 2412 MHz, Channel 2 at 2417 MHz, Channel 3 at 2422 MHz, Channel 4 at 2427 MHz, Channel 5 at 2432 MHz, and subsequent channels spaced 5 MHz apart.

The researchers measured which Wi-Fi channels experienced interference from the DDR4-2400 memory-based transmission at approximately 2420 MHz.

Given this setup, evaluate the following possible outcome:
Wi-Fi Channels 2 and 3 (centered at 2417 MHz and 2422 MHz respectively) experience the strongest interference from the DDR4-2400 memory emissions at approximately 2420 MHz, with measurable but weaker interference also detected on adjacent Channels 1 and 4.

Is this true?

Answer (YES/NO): NO